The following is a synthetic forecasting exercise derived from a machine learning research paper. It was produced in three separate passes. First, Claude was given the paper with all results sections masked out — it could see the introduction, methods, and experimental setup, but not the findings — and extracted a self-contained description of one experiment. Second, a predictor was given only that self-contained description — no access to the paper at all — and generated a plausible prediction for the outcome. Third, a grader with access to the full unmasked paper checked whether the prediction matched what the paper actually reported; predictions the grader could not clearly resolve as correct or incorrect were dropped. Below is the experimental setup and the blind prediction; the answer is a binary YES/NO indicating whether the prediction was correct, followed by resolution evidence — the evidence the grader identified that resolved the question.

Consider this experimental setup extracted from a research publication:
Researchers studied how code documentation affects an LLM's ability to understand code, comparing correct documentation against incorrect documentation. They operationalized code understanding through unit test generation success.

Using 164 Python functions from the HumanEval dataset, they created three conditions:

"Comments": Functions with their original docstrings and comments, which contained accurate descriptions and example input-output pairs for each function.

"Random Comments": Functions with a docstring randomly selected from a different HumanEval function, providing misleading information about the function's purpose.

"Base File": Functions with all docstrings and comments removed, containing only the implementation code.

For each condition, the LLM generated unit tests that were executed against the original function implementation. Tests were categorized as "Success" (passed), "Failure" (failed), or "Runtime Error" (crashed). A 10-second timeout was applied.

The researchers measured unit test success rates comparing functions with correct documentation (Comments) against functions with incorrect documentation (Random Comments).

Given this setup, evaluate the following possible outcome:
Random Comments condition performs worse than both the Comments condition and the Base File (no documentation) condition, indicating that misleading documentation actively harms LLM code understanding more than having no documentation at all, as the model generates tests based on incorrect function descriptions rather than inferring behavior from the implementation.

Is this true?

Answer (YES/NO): YES